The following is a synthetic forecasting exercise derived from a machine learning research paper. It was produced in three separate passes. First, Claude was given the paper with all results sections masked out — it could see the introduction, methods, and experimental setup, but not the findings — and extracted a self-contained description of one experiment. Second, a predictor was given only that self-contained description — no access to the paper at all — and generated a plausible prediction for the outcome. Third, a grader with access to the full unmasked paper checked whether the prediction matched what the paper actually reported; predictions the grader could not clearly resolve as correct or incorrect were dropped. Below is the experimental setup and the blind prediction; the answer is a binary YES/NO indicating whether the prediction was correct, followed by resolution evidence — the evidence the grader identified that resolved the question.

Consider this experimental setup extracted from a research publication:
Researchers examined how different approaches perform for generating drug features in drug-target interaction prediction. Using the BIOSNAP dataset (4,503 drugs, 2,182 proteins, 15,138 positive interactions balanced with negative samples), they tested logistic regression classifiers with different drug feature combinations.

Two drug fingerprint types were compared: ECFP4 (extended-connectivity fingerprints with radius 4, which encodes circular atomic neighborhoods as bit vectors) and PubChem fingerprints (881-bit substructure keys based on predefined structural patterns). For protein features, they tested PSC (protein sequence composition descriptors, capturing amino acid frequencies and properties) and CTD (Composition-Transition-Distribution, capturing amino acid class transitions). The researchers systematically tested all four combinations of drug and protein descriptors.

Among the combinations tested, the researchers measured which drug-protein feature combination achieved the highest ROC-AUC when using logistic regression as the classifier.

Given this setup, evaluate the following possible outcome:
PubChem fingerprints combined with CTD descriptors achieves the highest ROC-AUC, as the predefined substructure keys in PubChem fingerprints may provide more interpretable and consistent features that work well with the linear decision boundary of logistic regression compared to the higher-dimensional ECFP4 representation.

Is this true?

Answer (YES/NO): NO